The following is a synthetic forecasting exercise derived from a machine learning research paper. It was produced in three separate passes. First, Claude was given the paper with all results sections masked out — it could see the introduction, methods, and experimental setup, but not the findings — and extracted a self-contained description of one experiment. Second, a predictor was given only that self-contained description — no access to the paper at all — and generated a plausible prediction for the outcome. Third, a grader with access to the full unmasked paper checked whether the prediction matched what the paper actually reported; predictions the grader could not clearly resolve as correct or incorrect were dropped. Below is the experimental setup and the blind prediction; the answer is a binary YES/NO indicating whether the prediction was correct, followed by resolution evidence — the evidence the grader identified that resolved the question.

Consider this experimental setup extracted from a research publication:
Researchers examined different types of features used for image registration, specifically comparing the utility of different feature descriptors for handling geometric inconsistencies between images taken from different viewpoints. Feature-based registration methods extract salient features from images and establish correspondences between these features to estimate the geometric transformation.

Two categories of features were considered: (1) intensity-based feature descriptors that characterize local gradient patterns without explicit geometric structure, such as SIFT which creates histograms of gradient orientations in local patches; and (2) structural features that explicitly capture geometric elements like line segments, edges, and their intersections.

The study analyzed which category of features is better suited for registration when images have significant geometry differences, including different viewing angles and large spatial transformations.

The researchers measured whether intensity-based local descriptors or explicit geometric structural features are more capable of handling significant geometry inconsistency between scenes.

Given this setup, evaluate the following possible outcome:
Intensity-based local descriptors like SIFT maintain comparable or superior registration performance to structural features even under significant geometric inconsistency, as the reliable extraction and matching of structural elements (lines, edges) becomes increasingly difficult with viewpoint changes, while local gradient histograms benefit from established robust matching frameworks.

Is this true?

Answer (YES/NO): YES